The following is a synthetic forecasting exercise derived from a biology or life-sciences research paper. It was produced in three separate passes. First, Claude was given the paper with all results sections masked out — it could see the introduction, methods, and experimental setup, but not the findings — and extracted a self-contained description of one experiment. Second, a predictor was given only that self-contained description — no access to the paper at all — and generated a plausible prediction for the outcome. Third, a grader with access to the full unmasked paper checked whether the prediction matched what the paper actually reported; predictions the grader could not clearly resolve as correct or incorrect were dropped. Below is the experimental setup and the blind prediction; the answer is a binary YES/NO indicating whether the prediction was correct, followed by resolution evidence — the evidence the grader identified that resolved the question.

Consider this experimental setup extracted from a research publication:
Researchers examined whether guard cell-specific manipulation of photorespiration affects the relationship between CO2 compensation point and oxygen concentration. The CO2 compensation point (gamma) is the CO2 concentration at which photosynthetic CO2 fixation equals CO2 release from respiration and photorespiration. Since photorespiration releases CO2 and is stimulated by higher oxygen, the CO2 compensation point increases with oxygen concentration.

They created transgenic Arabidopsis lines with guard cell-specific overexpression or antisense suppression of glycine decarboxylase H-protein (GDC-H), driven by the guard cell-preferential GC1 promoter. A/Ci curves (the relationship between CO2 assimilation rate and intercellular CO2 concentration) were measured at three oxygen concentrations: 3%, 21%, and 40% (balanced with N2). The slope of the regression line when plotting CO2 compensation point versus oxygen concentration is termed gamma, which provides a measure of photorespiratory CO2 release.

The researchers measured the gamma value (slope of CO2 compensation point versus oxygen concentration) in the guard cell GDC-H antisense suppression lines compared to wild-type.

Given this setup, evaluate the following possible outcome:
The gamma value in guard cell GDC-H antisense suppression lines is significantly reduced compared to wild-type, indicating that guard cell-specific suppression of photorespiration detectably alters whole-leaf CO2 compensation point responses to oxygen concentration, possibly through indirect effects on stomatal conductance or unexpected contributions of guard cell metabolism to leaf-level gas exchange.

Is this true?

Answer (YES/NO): NO